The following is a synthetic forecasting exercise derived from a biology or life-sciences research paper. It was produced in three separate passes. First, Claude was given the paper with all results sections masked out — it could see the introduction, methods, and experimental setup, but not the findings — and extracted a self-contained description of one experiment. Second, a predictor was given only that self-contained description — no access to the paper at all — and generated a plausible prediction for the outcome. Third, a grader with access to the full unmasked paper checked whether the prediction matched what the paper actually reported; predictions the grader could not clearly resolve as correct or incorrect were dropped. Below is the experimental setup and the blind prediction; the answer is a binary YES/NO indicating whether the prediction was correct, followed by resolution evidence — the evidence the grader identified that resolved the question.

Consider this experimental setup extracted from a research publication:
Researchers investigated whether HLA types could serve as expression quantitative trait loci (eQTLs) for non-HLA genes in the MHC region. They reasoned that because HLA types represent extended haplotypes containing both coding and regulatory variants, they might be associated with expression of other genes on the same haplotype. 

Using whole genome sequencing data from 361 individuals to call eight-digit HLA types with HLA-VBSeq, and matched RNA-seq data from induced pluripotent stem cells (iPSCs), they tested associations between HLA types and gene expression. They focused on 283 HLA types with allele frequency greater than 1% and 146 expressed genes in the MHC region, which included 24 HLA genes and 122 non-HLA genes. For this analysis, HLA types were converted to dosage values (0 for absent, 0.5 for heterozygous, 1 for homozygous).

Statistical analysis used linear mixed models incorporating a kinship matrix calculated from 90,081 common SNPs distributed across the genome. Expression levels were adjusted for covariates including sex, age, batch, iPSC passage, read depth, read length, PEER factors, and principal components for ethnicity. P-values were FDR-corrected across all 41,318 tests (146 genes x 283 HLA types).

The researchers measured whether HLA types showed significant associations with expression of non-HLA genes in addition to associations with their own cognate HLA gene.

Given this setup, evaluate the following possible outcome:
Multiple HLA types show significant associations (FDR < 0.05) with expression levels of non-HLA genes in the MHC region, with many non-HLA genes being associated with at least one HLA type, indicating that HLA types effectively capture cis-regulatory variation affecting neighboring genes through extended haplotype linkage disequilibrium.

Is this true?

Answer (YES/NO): YES